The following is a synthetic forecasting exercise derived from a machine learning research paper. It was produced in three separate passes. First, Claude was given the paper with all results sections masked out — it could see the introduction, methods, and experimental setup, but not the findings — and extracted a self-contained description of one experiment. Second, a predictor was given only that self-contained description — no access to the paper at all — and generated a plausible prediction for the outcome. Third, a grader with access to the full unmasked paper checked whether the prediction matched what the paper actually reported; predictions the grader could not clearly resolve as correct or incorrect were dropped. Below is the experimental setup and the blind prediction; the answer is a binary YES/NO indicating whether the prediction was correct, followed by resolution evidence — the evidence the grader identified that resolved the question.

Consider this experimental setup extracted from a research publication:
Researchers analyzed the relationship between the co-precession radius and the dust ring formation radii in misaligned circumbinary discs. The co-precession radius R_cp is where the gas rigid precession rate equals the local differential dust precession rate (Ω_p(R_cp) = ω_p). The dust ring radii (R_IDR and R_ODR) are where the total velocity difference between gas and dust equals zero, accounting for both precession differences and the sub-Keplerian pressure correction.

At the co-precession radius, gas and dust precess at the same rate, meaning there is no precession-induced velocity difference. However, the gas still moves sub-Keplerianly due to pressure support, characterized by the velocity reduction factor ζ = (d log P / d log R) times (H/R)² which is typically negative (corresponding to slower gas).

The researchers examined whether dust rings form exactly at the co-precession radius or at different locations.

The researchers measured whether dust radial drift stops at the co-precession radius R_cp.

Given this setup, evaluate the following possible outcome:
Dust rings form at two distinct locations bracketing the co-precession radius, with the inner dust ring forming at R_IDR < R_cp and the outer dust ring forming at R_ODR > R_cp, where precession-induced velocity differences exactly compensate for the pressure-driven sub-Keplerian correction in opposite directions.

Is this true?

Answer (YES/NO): YES